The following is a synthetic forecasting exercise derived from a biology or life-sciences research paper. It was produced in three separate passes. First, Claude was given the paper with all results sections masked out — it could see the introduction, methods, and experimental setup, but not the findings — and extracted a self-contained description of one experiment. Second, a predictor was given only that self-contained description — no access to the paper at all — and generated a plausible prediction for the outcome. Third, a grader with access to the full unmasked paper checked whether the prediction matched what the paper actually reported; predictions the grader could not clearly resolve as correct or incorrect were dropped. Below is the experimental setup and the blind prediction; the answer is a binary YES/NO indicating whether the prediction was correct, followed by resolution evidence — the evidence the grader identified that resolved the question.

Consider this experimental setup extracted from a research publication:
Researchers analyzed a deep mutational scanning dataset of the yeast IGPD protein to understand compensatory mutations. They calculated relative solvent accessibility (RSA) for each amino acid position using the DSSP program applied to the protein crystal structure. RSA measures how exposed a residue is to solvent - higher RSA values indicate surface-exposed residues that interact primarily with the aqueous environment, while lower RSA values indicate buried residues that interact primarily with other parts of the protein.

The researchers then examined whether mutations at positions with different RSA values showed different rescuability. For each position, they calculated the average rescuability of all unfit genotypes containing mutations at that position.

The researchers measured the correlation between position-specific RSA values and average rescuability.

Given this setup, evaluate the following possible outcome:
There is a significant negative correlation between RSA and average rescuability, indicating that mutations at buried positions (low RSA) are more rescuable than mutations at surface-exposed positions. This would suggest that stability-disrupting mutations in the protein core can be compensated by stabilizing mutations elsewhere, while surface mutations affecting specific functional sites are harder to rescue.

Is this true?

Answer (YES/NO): NO